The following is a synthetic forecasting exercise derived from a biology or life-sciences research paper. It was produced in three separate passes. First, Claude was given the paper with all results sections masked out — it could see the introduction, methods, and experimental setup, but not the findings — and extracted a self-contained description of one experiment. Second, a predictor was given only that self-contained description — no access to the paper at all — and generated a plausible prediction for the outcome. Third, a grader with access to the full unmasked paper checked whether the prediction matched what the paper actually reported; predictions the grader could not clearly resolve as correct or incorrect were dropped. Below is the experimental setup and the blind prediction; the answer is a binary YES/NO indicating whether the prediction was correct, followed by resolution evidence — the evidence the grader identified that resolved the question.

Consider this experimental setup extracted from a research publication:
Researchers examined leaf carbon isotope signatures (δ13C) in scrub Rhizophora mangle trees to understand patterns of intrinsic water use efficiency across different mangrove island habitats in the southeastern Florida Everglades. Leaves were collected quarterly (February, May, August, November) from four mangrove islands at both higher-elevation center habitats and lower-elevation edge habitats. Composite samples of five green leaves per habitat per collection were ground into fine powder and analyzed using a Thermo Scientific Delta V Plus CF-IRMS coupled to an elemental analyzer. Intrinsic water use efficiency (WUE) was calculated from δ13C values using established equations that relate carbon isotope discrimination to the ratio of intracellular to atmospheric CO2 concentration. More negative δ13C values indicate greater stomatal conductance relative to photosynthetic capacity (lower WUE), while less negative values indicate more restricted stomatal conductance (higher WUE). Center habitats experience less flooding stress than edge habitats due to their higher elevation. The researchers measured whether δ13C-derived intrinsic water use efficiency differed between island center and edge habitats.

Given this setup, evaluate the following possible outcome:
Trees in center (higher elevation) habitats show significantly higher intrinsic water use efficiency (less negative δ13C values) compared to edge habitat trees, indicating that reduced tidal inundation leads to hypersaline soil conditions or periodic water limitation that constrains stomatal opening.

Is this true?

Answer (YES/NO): NO